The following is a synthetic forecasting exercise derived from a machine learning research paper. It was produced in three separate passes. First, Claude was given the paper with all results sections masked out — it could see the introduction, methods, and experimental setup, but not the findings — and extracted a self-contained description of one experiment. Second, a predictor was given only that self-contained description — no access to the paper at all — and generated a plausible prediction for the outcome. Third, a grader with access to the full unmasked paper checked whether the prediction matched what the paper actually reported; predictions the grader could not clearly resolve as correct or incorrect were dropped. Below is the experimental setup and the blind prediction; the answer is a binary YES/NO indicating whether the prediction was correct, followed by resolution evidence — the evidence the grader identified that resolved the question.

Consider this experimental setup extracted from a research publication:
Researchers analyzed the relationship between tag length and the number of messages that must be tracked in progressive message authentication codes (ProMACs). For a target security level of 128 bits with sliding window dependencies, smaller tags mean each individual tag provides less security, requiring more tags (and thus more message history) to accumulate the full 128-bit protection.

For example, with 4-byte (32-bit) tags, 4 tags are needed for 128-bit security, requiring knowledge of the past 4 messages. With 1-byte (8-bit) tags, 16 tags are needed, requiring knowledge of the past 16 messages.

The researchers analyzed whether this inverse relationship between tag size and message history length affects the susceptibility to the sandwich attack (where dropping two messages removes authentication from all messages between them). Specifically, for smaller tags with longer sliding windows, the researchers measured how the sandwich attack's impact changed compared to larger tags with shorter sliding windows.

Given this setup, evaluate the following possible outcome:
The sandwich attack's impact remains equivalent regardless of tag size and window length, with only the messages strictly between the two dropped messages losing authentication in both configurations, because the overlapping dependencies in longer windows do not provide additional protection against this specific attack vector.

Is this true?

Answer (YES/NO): NO